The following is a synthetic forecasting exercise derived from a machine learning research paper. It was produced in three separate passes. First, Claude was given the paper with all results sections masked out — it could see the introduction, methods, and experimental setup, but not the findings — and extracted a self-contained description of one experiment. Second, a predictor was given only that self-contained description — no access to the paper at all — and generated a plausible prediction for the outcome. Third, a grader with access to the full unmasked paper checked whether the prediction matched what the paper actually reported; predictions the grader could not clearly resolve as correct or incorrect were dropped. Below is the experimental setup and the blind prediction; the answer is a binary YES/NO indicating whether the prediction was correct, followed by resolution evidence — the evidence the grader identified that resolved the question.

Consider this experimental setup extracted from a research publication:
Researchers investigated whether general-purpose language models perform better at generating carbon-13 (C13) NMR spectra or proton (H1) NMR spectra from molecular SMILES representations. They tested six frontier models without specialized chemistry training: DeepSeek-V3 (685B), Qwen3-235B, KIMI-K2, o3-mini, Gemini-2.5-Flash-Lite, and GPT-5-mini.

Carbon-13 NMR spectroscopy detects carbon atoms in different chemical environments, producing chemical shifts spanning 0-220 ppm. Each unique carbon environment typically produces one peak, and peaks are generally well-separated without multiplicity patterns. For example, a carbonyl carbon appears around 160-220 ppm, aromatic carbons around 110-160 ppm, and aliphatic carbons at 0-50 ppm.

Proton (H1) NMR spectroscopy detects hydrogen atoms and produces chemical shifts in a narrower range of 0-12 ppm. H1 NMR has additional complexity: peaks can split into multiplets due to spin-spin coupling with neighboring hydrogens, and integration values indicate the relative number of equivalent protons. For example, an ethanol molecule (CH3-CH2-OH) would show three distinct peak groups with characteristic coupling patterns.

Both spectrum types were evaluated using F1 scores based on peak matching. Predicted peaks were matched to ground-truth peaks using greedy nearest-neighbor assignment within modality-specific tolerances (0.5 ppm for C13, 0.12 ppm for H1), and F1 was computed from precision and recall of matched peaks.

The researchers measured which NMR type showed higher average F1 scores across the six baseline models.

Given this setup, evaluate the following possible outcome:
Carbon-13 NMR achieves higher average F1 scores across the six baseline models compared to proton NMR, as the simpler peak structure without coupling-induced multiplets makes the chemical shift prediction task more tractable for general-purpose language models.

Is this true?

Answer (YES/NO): NO